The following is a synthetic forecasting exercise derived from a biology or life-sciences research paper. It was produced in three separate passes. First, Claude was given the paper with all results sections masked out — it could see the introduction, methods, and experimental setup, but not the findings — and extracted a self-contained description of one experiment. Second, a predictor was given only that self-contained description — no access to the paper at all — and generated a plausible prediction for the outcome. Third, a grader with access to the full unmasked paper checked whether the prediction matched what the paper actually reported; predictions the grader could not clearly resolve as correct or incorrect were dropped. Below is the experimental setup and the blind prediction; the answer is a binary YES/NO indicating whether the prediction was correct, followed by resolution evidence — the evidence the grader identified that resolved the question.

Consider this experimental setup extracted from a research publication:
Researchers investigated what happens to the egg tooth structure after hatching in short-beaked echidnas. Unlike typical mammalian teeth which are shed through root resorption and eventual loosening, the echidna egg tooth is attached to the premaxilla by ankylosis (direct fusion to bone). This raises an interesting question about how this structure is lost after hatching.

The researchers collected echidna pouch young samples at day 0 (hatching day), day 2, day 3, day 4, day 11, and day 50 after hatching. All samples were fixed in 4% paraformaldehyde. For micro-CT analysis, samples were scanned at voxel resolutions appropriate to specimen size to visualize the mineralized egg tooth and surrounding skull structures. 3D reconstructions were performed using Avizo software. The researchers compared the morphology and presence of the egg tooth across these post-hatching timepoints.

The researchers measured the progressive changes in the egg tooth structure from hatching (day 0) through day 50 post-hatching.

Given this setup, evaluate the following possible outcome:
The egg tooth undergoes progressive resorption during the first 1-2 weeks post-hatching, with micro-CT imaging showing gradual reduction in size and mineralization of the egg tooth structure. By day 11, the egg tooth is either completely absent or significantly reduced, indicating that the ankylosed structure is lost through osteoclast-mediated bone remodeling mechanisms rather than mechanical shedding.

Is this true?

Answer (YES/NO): NO